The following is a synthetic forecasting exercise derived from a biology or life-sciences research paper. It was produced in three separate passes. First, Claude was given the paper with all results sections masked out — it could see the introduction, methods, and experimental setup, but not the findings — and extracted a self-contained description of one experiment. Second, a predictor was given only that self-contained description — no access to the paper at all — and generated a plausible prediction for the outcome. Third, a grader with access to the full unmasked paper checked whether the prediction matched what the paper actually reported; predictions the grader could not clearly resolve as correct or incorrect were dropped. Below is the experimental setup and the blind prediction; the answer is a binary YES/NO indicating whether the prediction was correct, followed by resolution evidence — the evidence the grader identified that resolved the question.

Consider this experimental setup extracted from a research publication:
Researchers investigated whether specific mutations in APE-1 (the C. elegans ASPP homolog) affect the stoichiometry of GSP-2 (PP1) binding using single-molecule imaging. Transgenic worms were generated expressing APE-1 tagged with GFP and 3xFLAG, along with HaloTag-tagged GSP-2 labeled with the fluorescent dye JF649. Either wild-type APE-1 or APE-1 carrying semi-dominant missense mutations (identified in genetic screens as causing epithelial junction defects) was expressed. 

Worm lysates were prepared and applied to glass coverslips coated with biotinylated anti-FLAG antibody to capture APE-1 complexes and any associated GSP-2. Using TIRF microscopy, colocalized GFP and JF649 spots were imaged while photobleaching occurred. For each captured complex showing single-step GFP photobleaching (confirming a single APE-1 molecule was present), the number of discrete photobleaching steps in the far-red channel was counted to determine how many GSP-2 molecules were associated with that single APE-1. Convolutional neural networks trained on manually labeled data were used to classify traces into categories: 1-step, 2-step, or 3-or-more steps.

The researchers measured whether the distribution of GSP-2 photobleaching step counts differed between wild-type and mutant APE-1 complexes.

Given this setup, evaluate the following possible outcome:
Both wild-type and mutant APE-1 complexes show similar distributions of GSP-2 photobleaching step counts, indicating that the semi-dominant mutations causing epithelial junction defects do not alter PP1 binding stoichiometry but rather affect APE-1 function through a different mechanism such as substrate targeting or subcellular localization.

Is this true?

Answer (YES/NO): NO